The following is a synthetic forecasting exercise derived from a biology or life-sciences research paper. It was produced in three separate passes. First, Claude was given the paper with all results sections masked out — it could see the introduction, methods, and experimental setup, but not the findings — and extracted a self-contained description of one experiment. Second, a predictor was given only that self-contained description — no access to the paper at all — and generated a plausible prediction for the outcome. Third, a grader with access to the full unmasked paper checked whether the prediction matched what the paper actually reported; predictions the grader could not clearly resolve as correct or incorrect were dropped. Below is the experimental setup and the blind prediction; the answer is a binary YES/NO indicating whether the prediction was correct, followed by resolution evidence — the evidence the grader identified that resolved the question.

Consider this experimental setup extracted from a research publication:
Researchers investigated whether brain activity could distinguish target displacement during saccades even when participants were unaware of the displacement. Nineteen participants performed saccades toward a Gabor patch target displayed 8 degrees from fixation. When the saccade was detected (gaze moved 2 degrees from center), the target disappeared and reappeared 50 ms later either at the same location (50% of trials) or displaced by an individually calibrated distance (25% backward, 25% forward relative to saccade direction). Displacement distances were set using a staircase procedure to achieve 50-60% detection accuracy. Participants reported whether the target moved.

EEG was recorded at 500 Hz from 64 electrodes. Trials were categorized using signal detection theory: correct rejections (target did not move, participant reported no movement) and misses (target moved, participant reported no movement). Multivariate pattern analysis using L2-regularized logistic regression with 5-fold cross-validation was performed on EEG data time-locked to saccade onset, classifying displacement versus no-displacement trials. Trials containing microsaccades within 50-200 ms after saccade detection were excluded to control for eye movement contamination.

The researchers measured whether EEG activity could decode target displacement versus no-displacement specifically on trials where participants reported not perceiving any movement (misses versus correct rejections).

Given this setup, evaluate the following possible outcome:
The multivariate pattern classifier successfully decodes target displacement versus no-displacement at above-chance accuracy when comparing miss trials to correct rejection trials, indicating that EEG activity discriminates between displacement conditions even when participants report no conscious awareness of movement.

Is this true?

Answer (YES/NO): YES